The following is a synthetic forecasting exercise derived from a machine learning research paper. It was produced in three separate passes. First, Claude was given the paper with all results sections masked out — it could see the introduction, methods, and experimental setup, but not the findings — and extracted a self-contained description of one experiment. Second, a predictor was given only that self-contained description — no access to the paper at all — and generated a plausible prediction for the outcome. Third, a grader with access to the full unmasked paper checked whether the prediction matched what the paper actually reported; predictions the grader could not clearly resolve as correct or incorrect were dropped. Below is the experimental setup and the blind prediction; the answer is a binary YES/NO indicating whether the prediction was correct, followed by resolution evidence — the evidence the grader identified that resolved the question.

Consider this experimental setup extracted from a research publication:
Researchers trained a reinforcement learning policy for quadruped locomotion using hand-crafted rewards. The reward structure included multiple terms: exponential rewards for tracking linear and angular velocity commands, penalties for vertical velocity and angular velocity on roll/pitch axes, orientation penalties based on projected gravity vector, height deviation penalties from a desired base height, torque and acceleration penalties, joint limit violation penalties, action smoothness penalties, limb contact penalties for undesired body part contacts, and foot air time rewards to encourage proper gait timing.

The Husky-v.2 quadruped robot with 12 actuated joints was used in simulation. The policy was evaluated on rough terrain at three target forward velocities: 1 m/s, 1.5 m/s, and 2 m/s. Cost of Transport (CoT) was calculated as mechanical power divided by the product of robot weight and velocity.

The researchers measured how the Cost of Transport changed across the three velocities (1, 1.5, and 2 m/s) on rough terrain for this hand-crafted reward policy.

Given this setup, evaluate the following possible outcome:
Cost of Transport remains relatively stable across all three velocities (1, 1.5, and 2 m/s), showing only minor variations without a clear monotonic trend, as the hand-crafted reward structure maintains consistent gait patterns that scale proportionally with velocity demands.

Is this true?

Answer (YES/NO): NO